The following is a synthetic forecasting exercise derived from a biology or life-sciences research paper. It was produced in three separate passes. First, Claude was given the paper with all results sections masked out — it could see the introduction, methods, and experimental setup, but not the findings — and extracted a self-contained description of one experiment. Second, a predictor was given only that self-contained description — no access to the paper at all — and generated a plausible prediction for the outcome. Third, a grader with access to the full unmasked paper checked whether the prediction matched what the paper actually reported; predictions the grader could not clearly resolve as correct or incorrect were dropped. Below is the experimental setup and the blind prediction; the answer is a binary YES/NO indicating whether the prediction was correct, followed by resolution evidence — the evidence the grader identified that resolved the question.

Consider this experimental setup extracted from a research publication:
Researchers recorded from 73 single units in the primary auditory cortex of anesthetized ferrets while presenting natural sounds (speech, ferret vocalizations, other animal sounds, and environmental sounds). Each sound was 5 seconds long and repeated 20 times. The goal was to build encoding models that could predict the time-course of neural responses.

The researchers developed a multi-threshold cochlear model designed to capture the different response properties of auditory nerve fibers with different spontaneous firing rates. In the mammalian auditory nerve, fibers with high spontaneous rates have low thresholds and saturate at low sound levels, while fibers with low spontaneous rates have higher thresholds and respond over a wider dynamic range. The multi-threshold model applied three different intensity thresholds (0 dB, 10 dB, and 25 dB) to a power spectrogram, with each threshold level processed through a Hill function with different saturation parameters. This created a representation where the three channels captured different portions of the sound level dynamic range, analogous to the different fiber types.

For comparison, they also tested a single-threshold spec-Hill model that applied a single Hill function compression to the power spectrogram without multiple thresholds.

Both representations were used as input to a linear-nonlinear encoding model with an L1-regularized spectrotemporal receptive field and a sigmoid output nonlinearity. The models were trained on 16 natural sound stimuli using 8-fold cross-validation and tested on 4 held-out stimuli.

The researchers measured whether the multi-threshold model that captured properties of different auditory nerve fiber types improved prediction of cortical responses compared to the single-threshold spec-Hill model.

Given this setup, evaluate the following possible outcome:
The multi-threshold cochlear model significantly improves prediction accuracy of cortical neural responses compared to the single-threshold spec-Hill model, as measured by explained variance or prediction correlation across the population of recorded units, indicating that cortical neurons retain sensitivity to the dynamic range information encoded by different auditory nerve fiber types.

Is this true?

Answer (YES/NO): NO